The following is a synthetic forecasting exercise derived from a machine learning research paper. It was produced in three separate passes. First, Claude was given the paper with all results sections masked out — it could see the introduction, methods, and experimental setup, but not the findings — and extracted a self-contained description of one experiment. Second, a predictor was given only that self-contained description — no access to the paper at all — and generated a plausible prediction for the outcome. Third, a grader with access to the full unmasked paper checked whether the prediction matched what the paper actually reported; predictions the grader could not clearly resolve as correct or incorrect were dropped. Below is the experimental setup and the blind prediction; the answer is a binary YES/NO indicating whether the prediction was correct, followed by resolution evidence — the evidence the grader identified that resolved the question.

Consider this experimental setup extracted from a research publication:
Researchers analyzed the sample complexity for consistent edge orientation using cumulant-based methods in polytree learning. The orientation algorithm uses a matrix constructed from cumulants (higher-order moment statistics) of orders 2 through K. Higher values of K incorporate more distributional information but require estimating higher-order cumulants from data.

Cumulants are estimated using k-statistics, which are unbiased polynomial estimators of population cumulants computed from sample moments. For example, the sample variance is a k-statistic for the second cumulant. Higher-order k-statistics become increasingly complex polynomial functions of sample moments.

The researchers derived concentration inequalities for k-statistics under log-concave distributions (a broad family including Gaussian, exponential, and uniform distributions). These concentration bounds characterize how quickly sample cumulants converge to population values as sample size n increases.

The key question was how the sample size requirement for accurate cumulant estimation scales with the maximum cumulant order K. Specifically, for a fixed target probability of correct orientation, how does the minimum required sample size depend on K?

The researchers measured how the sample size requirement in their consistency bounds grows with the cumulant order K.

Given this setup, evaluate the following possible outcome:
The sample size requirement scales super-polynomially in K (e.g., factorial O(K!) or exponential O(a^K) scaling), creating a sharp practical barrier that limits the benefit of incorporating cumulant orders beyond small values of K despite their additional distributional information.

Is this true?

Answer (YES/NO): YES